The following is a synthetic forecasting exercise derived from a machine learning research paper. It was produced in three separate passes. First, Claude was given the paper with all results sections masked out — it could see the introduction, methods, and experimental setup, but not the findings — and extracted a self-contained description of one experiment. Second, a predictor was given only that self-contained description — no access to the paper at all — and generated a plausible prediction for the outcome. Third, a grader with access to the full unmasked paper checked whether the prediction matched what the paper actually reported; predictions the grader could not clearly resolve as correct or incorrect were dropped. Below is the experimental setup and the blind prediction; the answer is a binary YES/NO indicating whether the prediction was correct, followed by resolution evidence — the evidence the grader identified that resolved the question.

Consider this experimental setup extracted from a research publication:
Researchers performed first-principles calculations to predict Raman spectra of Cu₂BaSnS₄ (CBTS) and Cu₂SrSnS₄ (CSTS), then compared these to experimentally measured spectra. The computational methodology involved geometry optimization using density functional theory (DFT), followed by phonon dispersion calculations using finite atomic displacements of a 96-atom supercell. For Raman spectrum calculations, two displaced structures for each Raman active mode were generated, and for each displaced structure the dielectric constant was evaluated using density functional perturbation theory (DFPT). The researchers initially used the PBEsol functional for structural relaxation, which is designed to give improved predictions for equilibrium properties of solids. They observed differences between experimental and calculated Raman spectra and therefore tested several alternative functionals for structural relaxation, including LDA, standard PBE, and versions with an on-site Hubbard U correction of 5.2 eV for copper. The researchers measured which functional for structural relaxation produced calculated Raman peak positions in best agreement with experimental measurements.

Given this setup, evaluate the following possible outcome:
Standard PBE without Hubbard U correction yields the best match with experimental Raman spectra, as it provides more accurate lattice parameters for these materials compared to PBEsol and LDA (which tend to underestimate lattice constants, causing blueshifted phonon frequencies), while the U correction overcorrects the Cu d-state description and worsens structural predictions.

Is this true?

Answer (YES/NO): NO